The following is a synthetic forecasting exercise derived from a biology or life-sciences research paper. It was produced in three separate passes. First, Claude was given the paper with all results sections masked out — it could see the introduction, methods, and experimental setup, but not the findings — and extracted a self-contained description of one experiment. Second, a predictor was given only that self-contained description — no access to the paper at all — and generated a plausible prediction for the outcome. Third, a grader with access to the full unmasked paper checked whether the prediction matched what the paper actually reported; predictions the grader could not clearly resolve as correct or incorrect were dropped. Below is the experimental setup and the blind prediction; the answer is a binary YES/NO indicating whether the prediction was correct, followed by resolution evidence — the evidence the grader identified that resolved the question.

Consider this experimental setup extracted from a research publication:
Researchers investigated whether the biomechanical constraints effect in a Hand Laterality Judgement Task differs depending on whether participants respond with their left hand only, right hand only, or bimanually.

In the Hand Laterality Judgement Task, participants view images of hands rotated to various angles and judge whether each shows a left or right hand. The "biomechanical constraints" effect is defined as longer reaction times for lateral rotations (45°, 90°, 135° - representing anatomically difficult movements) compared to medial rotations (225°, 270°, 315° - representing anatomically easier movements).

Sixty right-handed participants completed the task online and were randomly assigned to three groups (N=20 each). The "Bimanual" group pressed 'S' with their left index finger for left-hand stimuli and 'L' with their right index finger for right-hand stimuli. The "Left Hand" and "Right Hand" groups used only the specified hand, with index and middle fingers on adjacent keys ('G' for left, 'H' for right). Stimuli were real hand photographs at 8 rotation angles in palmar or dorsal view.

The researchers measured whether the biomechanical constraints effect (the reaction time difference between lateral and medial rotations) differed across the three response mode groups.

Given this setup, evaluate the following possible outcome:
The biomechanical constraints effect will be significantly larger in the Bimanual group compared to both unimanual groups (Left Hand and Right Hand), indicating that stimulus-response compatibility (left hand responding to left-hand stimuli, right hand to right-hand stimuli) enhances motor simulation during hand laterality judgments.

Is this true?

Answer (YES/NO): NO